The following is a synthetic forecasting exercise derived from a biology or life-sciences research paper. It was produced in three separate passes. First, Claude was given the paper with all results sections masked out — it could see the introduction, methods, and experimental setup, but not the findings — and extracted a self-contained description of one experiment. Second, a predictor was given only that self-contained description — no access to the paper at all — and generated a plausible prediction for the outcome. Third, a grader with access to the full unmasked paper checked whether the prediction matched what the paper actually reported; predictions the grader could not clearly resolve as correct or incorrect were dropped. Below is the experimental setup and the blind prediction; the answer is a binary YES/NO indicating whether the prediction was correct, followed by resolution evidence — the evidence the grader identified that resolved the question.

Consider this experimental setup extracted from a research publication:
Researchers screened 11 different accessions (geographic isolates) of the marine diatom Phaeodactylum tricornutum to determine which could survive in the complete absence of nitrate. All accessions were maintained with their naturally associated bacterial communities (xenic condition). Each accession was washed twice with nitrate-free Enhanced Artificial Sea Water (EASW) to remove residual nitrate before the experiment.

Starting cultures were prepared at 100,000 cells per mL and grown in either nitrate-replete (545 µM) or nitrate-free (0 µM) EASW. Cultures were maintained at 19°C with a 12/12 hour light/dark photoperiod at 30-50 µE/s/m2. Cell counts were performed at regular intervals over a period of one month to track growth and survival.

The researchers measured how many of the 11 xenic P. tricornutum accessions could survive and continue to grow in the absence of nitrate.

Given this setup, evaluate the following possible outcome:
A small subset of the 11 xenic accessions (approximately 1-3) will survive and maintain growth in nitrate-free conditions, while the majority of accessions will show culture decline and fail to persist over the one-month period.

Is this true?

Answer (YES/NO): YES